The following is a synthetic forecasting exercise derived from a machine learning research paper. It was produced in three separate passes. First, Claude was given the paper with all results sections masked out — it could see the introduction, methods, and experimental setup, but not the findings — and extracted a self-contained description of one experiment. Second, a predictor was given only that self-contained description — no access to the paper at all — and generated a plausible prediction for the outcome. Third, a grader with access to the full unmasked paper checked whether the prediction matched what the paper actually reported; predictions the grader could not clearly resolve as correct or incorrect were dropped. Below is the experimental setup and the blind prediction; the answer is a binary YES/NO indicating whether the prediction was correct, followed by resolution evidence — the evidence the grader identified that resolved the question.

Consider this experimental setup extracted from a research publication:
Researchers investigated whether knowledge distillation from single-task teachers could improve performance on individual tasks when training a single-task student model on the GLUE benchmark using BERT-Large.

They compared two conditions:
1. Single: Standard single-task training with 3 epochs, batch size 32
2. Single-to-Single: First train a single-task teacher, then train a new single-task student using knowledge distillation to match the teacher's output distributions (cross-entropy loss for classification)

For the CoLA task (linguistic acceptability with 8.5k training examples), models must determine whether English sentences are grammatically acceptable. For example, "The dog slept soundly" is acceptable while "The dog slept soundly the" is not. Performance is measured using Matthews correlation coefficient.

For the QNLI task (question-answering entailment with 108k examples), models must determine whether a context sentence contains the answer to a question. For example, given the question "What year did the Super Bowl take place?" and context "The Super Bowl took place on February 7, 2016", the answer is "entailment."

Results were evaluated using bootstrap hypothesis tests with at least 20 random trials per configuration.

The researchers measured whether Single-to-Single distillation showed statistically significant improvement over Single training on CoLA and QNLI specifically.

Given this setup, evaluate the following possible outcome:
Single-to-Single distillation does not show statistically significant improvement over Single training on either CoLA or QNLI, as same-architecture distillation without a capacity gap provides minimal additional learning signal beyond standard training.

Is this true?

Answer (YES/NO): NO